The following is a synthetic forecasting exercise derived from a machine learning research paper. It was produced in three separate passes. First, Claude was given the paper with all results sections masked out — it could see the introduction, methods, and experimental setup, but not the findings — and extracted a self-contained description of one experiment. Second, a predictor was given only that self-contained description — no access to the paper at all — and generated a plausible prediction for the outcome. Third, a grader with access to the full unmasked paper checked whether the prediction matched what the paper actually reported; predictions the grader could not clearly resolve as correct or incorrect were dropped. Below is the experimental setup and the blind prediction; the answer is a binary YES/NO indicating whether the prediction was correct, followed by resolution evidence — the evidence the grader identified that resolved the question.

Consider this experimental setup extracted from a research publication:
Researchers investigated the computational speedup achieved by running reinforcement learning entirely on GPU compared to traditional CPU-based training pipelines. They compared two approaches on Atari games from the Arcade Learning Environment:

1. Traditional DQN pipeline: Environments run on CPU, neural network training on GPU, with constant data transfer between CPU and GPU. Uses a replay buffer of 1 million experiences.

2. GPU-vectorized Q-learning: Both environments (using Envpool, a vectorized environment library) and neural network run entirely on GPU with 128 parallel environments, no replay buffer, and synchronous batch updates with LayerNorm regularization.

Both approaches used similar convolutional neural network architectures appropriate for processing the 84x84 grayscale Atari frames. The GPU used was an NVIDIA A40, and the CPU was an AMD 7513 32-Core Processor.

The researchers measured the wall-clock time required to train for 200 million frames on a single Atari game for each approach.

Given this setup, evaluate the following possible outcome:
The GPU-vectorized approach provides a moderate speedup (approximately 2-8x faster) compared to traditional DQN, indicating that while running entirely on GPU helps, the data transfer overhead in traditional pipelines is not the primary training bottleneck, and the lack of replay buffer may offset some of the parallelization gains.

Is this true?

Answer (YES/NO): NO